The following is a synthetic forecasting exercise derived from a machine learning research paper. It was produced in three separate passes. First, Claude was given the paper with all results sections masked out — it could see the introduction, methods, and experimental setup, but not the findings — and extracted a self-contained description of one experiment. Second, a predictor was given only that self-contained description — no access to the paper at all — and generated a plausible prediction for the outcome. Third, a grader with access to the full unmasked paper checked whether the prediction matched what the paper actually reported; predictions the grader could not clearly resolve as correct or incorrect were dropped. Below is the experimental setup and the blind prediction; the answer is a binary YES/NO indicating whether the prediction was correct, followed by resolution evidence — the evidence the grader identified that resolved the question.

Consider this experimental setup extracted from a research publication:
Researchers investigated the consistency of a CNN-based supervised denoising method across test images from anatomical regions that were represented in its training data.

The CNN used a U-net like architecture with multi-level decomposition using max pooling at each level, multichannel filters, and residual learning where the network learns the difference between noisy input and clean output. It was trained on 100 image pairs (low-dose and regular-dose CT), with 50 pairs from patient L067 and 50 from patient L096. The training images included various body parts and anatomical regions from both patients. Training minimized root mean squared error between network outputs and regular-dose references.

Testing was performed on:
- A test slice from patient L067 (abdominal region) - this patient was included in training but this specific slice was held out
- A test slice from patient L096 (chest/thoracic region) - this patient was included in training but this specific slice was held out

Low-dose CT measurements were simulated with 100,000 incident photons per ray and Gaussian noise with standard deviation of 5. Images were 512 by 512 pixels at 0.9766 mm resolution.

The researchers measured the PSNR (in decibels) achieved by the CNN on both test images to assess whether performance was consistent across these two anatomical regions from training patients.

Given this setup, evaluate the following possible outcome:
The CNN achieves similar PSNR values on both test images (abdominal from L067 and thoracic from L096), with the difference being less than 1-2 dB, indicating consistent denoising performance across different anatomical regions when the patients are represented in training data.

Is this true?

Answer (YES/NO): NO